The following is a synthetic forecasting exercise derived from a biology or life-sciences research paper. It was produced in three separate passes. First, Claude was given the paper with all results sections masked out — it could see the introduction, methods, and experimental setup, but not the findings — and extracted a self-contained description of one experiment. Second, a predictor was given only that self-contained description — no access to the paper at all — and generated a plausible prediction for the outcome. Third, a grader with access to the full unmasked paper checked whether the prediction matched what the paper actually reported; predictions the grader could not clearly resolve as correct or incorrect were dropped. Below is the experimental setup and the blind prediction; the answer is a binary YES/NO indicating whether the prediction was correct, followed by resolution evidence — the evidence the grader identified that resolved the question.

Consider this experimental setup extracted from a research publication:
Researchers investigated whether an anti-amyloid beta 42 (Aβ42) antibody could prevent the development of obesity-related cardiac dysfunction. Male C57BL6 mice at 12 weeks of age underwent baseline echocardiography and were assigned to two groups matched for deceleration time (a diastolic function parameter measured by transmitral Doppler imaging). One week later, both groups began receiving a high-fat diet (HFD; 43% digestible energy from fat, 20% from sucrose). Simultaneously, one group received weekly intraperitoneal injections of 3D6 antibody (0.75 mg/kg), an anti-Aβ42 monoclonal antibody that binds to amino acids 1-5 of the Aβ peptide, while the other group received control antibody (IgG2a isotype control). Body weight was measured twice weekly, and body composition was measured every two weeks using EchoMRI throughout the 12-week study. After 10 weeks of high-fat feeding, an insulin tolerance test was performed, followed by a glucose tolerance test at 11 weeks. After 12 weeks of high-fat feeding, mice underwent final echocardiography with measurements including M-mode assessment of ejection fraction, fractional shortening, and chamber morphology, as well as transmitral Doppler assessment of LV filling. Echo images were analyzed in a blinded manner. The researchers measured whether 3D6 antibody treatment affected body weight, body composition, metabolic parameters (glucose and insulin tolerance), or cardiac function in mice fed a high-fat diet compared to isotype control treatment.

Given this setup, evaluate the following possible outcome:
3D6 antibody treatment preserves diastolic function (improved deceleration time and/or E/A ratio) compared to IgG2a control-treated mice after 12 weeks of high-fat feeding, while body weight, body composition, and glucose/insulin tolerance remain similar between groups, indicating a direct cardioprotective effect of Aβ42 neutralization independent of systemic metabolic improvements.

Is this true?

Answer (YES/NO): YES